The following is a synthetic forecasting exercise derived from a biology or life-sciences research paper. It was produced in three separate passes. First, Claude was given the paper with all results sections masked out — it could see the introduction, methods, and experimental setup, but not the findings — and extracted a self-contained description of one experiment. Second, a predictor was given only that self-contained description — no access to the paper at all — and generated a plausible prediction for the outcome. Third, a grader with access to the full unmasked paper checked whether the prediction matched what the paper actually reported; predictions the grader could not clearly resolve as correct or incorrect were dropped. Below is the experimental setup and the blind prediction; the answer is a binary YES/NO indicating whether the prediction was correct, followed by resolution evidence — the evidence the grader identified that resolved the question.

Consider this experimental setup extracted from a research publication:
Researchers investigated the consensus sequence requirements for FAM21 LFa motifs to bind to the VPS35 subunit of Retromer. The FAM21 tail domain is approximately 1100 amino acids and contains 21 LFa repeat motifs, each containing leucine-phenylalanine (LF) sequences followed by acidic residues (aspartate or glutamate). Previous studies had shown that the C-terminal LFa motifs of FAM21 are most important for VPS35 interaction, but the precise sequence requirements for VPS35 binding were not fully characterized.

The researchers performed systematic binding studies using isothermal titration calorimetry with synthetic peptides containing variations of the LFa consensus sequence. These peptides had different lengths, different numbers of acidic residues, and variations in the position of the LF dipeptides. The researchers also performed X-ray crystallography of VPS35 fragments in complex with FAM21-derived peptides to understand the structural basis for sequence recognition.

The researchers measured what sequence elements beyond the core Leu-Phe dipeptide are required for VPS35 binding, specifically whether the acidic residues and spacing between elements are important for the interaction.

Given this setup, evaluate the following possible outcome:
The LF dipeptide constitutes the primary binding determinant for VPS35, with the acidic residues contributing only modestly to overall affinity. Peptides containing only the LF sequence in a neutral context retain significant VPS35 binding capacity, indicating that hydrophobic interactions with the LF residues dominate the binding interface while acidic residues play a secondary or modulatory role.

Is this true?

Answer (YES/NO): NO